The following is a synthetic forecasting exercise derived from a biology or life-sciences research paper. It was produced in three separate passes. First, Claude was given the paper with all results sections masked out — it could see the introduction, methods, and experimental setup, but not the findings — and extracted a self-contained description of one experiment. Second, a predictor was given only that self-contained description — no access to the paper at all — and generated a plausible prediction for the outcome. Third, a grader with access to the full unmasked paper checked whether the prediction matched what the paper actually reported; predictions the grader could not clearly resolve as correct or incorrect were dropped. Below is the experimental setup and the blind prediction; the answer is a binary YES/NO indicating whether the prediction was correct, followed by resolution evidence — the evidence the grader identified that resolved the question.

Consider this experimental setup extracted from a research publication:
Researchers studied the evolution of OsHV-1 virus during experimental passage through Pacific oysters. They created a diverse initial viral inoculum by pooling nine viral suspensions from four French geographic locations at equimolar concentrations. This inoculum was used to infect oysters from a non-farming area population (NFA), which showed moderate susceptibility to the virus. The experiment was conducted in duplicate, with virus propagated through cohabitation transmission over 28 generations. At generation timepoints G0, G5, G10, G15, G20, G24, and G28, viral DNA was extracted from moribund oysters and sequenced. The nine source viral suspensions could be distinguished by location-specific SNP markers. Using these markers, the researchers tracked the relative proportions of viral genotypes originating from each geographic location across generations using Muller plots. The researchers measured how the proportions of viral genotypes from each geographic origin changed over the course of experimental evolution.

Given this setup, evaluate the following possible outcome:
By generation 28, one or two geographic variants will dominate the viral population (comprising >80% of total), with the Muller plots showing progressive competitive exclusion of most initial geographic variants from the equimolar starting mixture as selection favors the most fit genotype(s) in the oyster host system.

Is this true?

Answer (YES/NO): NO